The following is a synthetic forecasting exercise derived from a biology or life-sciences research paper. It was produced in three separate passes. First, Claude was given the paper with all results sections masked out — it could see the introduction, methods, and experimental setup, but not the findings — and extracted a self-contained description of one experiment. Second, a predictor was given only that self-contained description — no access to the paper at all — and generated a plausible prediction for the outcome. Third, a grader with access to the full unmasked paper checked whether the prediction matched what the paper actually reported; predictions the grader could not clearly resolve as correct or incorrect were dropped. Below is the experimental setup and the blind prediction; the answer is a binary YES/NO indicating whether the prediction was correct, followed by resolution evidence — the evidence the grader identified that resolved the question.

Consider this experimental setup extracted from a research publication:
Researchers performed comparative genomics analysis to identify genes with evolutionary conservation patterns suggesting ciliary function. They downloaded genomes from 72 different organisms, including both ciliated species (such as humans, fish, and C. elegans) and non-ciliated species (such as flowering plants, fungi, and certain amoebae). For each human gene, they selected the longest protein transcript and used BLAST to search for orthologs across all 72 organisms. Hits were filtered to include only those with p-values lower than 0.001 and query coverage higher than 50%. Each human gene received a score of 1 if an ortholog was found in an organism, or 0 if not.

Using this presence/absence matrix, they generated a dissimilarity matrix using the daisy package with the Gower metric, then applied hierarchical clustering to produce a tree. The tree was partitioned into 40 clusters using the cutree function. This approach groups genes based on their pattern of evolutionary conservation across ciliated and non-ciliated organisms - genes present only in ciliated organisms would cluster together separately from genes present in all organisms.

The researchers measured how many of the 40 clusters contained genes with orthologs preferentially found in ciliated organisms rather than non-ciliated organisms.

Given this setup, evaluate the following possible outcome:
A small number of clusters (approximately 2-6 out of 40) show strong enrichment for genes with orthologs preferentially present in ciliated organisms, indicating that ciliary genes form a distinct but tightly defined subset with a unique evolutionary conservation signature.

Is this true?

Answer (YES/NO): YES